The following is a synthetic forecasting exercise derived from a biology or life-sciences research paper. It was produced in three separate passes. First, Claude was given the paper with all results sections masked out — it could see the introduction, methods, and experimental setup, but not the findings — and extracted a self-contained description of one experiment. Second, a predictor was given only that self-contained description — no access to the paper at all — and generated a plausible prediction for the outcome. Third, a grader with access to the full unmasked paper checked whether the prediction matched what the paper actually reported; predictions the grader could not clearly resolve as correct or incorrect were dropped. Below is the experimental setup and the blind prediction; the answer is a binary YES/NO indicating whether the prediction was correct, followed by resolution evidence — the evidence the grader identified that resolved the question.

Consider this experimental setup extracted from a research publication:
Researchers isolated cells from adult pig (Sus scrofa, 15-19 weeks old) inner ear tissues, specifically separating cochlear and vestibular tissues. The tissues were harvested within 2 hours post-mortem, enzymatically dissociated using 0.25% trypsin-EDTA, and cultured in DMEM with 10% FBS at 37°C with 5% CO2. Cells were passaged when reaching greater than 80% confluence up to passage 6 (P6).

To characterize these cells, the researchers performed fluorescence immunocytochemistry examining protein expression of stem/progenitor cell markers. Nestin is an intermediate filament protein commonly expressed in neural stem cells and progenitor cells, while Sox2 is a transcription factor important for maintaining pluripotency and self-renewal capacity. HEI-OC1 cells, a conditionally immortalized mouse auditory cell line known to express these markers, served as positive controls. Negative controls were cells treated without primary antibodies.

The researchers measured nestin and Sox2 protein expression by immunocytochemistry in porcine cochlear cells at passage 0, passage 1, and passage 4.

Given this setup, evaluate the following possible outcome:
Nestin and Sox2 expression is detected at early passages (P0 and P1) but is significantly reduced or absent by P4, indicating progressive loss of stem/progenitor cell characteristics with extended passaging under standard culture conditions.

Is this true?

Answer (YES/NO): NO